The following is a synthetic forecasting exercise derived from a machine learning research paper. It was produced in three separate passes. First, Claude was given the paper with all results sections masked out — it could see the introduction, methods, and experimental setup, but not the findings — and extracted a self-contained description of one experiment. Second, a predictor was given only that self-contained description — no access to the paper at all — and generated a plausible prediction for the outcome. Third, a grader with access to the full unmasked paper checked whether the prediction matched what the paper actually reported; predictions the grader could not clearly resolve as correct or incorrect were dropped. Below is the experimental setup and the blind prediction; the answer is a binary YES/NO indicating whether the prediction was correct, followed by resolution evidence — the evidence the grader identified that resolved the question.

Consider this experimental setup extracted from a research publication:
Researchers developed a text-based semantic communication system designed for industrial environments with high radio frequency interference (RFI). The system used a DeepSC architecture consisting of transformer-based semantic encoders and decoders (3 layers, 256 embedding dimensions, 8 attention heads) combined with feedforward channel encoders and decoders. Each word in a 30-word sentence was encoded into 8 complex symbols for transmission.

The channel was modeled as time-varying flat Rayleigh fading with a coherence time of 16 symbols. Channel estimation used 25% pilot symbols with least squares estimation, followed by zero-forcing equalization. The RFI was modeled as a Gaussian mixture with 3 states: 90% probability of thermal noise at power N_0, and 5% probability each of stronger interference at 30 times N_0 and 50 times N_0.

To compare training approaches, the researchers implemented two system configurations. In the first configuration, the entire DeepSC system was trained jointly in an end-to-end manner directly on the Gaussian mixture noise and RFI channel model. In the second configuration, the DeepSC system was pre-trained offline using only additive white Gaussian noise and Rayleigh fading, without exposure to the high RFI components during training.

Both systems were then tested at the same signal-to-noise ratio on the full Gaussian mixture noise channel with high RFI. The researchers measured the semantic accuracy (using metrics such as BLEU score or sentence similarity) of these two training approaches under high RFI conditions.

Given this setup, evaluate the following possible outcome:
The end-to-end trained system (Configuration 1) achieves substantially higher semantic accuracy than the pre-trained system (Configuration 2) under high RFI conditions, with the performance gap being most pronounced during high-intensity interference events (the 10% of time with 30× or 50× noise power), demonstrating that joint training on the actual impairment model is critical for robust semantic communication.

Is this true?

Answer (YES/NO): NO